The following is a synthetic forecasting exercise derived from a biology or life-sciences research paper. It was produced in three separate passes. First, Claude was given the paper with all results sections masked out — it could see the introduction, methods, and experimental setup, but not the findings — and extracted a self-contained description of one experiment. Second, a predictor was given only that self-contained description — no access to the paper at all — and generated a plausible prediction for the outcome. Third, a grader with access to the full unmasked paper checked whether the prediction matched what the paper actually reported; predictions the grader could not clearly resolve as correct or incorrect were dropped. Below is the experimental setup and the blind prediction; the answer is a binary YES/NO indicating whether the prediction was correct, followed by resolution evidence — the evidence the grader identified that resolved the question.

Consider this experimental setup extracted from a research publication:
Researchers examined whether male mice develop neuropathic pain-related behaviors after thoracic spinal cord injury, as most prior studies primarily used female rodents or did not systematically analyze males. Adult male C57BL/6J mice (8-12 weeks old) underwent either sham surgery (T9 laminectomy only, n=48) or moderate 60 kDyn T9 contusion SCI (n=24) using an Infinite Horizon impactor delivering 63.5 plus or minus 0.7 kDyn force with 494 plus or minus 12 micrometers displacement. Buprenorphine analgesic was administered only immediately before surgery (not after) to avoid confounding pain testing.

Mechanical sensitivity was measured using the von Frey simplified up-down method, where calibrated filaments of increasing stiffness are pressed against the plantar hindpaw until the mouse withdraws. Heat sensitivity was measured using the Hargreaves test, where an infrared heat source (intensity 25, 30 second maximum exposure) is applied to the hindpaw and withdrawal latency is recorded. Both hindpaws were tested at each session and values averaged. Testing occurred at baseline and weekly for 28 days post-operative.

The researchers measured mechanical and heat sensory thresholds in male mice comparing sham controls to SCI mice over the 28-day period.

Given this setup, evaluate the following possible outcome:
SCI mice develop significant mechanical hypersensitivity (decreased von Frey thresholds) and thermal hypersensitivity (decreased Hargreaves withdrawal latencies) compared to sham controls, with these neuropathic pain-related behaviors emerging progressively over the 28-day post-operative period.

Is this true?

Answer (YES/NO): NO